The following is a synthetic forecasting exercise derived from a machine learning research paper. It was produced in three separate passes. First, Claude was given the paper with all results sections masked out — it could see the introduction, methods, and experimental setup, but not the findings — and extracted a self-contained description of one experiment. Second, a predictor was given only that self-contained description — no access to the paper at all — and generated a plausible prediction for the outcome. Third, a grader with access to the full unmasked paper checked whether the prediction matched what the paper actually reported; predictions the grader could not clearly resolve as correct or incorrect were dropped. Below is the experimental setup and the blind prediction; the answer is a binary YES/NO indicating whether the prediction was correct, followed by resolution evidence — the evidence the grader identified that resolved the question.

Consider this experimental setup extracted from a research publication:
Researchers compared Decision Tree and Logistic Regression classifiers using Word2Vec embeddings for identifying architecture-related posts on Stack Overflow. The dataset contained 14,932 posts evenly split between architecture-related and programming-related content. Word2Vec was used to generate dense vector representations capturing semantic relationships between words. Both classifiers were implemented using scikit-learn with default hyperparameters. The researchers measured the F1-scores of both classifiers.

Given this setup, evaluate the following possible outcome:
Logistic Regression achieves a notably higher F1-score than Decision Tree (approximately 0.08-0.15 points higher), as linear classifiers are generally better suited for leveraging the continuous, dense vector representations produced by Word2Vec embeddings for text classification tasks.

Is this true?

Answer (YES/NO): NO